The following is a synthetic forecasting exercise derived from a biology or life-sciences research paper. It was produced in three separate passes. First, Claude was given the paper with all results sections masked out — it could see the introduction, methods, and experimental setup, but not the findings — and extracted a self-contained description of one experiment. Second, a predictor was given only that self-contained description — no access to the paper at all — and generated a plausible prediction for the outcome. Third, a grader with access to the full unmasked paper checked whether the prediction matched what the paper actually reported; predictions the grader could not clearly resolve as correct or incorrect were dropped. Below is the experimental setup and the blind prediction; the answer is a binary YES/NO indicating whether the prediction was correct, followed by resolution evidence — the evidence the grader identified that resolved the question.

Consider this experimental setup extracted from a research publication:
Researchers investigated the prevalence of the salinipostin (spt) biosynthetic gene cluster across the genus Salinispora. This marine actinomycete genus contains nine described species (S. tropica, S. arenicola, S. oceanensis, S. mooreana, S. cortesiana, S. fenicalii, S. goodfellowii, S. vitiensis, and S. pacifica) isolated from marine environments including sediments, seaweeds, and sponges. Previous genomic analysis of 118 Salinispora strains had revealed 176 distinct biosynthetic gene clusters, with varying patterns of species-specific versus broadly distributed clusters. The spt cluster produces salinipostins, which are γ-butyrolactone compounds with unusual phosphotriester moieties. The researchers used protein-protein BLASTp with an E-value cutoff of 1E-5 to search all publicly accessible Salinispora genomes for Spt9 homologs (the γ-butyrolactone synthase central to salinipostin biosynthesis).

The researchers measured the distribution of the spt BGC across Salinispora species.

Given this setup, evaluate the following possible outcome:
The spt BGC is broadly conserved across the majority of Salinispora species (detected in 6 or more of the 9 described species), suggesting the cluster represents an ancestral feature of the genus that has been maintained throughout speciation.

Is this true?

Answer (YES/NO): YES